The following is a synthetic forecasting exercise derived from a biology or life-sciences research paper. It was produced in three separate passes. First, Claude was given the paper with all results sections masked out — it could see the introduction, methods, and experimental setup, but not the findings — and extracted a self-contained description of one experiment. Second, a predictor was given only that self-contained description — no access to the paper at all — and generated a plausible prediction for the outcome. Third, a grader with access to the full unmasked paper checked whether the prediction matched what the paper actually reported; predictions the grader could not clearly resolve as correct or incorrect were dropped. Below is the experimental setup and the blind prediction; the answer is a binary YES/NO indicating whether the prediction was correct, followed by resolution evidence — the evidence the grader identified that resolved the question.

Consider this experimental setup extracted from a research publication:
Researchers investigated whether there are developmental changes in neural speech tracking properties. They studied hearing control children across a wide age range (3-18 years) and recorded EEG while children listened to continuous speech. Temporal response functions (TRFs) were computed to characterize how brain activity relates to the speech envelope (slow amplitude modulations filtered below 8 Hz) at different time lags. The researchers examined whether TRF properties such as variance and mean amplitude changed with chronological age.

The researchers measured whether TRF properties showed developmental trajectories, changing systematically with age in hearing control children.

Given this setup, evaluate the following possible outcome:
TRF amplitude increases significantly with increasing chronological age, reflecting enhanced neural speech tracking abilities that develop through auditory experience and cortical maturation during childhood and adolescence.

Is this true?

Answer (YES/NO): NO